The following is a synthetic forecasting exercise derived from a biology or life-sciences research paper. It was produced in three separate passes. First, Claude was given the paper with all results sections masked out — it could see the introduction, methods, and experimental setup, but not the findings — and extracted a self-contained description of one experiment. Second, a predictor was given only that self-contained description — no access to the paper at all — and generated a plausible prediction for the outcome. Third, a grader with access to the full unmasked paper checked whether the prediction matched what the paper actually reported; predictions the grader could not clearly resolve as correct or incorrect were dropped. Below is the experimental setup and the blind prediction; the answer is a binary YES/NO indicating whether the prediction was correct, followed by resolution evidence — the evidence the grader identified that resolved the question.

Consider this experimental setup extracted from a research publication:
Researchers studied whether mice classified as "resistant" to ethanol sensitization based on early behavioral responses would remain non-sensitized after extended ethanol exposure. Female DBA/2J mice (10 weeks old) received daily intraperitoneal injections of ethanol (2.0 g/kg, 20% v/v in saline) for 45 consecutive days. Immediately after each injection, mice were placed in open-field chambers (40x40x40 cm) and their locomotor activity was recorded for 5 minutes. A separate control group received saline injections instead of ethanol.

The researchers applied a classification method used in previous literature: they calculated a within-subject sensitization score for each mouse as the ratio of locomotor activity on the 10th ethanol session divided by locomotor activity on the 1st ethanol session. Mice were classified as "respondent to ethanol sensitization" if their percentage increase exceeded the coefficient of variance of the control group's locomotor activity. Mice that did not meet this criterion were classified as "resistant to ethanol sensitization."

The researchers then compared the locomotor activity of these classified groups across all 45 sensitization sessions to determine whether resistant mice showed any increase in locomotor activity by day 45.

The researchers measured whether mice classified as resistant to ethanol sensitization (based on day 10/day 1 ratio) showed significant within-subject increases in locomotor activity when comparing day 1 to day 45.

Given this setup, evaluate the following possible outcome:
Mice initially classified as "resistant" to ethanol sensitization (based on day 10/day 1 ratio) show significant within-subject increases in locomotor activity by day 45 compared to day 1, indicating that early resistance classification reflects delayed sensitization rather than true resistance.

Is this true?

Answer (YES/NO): YES